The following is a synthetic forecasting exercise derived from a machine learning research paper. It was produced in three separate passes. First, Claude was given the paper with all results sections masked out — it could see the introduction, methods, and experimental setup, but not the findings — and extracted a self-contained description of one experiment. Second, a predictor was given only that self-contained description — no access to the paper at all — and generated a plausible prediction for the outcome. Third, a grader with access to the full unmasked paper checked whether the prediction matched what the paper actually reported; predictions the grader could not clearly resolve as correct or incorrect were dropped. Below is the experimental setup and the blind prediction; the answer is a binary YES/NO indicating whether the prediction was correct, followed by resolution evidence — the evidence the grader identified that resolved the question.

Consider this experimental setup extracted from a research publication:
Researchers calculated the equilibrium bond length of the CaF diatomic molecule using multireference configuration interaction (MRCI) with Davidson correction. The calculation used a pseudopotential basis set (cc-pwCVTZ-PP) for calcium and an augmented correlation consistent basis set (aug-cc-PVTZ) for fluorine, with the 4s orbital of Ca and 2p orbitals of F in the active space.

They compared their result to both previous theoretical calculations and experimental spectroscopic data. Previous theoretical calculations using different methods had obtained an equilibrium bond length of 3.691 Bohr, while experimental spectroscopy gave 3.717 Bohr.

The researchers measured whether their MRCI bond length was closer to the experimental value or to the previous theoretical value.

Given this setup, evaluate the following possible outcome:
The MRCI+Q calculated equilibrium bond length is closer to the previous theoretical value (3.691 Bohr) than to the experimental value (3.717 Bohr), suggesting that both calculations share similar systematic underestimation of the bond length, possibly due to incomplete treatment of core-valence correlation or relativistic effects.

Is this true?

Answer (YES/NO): NO